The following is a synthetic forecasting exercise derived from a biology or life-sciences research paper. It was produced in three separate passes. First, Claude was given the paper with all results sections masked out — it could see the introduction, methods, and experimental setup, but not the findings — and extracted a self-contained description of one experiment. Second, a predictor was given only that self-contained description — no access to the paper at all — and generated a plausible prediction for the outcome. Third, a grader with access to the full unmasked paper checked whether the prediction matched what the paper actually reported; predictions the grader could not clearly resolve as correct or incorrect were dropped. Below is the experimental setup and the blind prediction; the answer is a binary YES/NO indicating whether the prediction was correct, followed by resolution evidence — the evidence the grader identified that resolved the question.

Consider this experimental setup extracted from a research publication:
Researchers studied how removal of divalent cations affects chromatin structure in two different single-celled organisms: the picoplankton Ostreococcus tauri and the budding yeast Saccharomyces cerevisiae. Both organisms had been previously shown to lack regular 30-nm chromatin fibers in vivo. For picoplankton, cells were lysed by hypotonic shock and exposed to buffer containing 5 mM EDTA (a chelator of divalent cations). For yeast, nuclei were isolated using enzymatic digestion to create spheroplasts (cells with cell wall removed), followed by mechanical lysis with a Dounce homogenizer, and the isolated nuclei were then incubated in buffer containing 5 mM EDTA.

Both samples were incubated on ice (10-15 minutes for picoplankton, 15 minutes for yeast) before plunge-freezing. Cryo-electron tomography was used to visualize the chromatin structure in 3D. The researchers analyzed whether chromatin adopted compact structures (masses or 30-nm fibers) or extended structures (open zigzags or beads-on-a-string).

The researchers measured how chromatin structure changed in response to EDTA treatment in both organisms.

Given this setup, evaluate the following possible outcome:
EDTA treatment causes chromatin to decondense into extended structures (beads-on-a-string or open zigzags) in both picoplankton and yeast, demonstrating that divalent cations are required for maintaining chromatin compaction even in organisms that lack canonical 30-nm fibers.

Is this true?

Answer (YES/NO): NO